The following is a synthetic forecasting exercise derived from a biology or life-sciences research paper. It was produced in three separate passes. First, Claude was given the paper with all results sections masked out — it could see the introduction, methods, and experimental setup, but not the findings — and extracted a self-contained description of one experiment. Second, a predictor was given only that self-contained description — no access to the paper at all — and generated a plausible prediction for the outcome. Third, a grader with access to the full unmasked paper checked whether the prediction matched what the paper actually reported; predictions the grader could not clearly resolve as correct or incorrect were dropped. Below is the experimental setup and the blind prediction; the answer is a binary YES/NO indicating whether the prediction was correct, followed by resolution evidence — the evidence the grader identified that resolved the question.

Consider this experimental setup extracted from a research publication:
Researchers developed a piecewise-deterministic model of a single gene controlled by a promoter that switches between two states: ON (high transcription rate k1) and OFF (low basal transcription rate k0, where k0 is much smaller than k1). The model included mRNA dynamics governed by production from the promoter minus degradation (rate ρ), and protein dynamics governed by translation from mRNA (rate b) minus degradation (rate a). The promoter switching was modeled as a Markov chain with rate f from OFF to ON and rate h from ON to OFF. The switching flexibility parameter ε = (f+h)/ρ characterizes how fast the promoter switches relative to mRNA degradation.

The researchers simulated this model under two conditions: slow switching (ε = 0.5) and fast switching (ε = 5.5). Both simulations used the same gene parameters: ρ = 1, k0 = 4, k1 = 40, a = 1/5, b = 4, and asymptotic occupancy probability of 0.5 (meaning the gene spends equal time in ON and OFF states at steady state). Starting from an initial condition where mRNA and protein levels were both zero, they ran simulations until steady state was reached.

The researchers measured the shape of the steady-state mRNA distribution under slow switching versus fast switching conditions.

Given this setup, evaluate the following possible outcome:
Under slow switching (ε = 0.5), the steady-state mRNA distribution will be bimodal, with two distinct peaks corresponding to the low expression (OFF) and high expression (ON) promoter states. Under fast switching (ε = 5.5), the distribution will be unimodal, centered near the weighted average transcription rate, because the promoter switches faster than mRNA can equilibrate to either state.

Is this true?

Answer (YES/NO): YES